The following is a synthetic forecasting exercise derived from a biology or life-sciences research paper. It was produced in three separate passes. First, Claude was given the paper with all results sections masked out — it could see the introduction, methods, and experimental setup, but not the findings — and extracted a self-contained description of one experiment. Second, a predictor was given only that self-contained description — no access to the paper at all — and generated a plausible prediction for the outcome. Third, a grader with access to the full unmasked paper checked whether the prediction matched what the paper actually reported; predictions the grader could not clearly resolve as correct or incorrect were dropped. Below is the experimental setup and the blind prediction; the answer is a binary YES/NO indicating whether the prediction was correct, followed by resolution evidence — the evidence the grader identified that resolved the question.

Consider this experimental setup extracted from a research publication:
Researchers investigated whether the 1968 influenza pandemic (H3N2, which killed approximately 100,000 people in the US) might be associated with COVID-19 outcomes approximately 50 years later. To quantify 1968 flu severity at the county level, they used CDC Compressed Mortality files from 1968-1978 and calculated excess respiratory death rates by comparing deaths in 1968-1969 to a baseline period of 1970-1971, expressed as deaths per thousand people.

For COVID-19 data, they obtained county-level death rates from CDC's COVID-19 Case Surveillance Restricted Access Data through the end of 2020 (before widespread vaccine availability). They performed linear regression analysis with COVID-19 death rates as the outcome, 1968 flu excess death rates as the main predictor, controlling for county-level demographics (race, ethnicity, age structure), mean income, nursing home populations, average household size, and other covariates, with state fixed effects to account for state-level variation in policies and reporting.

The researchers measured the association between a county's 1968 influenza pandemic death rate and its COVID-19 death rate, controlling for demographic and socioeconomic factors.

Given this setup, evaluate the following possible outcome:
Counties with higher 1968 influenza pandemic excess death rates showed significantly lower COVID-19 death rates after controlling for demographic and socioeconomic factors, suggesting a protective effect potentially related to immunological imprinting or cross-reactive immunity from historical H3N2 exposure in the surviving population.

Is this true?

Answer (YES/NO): NO